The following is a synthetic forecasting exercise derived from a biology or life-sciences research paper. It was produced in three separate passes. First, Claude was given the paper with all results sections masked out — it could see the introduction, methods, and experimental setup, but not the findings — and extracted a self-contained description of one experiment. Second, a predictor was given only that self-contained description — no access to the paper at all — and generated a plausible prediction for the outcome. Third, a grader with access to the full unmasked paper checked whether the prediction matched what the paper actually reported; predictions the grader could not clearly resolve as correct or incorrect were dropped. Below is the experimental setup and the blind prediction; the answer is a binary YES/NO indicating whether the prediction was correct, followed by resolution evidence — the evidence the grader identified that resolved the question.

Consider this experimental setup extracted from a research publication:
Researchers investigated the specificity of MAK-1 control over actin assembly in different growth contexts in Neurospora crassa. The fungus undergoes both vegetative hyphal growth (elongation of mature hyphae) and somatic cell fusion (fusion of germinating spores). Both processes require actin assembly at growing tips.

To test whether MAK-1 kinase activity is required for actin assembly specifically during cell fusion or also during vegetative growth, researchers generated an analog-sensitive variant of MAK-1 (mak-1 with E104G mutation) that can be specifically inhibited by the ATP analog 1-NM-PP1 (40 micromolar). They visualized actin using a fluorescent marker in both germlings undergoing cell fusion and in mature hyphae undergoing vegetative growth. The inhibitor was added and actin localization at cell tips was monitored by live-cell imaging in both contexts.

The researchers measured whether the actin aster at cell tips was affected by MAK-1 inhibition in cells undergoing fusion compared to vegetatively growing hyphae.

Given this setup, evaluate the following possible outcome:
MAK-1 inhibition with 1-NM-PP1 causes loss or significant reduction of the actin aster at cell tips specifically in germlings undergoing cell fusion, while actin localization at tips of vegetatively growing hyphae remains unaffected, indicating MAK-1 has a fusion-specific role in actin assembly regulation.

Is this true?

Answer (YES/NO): YES